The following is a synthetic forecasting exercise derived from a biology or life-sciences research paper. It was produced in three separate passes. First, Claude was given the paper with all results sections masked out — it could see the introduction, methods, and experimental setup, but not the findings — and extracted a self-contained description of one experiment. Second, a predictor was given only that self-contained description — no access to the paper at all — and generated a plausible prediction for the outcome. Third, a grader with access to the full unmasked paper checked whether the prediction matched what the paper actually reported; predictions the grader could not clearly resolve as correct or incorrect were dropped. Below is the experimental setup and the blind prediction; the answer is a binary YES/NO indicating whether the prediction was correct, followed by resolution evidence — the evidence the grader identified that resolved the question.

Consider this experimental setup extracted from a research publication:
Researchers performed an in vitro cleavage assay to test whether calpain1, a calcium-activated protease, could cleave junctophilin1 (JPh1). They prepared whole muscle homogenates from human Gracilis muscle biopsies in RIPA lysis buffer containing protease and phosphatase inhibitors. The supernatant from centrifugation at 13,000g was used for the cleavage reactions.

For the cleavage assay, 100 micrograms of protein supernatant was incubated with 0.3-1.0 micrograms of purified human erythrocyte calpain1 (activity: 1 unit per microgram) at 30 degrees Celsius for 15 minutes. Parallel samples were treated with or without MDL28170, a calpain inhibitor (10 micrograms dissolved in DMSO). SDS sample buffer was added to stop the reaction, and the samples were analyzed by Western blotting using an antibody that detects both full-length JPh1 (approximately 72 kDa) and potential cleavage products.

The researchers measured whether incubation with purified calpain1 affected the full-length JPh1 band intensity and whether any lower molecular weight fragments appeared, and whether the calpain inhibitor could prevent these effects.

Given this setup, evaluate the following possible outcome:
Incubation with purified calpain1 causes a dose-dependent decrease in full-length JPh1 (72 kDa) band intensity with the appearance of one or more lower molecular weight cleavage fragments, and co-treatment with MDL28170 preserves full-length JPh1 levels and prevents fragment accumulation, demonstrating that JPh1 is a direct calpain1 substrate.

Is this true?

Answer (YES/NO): YES